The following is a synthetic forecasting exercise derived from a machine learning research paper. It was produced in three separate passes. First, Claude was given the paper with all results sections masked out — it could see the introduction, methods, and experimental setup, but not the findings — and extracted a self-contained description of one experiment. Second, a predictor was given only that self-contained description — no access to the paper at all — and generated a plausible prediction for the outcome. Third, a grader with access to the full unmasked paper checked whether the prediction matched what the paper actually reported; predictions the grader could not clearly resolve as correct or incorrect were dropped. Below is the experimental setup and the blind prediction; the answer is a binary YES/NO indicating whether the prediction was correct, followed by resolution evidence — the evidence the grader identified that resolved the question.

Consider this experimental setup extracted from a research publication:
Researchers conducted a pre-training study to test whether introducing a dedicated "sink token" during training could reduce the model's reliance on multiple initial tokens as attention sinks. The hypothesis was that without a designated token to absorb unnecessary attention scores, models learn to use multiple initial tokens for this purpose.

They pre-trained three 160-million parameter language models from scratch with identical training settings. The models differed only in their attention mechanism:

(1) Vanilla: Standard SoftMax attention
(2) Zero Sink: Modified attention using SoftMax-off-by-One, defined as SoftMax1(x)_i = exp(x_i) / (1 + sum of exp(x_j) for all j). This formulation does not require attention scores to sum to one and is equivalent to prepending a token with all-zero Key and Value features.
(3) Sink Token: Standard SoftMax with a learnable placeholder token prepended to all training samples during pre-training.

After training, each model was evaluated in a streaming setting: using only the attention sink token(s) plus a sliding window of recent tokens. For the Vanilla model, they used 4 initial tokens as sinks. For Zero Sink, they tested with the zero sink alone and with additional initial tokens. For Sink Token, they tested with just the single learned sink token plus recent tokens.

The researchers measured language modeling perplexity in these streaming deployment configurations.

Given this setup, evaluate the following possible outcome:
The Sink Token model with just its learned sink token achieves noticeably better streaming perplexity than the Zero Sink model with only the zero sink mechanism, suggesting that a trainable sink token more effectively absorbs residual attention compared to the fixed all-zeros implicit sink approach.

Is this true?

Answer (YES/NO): YES